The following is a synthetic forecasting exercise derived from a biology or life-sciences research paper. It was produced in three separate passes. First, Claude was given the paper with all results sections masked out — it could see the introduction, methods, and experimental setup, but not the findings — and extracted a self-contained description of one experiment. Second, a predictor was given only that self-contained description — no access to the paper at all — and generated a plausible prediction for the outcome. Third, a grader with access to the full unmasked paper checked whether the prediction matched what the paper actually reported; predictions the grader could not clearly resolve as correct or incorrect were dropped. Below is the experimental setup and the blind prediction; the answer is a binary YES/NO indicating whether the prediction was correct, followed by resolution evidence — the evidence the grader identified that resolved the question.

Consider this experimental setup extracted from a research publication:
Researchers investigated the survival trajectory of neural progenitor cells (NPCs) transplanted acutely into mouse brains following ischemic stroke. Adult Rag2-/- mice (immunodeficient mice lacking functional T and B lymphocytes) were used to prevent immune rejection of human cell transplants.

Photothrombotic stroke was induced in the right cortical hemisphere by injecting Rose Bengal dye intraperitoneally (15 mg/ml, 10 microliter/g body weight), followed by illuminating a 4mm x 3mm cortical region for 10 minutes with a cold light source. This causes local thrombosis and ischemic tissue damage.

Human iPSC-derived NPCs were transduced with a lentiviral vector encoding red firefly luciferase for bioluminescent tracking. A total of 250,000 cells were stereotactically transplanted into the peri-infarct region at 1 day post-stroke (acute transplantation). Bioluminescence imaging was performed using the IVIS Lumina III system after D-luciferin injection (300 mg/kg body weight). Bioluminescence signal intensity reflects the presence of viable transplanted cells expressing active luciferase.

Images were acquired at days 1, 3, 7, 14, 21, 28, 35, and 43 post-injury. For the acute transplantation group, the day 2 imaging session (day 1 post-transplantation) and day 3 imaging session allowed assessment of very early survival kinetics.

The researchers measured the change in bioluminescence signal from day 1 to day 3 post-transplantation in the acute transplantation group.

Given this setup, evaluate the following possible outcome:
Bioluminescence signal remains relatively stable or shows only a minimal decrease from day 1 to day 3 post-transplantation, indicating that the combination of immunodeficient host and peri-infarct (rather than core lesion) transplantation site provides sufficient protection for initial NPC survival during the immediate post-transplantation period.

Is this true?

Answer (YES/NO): NO